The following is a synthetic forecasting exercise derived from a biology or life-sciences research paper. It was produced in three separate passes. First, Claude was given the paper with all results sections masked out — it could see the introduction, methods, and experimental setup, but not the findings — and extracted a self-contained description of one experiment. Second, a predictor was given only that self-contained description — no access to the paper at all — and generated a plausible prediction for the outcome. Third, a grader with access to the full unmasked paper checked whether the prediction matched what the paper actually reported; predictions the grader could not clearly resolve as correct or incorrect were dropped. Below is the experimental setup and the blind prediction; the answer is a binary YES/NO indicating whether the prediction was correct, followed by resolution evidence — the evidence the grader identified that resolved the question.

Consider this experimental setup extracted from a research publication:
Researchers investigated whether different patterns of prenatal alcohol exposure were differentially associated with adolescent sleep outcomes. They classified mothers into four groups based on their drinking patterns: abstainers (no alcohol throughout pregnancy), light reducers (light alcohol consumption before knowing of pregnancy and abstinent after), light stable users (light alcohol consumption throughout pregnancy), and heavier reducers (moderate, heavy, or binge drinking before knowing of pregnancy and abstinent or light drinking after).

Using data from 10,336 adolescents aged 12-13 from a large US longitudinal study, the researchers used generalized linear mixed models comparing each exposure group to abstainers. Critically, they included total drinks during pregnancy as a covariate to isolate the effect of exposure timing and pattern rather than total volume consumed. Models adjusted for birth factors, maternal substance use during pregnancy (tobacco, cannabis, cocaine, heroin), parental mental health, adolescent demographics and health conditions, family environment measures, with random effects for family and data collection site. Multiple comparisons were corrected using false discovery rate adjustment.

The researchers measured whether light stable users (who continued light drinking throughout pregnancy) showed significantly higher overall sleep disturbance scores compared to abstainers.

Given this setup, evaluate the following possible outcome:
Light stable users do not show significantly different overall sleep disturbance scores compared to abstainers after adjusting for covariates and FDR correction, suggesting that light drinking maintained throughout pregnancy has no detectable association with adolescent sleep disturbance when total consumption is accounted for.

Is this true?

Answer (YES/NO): YES